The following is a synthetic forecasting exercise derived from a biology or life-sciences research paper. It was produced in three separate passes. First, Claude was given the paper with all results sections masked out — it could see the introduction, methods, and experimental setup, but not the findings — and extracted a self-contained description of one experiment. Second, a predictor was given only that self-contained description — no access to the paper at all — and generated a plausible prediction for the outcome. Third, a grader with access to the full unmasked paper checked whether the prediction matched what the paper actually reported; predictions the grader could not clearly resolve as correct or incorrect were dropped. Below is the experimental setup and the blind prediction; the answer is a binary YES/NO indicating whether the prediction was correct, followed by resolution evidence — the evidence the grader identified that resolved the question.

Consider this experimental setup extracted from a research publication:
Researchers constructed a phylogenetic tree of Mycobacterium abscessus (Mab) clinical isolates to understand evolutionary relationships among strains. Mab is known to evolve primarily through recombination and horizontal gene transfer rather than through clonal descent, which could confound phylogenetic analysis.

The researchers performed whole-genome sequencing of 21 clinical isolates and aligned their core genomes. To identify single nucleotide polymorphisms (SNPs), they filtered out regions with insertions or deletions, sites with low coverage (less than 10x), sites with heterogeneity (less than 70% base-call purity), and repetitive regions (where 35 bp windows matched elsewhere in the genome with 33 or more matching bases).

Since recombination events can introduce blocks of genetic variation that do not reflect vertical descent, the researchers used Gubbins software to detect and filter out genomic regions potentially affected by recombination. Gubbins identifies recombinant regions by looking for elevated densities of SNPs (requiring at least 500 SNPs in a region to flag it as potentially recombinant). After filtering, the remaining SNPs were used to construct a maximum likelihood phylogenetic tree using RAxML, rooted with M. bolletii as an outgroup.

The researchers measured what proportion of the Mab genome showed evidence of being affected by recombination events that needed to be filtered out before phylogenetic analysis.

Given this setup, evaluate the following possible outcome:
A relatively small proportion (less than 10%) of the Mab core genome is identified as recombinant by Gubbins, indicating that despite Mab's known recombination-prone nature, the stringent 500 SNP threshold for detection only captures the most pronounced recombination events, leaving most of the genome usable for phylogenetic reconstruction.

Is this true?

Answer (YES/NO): NO